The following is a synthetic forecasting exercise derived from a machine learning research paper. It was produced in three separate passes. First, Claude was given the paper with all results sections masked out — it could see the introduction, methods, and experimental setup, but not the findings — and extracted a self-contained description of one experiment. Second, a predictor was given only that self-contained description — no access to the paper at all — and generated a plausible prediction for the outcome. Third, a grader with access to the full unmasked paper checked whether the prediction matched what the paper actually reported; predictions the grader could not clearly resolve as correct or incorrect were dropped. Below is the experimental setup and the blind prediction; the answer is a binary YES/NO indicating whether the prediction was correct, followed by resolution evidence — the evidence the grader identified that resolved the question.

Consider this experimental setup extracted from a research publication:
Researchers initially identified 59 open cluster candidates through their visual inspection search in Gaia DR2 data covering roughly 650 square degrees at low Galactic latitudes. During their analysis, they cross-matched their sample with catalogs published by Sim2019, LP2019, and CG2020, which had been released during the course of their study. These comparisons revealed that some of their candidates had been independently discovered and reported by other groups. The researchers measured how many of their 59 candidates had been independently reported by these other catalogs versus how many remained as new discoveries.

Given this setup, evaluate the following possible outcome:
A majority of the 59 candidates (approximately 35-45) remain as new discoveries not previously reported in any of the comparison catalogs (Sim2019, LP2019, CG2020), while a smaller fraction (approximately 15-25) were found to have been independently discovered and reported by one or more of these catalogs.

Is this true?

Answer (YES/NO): NO